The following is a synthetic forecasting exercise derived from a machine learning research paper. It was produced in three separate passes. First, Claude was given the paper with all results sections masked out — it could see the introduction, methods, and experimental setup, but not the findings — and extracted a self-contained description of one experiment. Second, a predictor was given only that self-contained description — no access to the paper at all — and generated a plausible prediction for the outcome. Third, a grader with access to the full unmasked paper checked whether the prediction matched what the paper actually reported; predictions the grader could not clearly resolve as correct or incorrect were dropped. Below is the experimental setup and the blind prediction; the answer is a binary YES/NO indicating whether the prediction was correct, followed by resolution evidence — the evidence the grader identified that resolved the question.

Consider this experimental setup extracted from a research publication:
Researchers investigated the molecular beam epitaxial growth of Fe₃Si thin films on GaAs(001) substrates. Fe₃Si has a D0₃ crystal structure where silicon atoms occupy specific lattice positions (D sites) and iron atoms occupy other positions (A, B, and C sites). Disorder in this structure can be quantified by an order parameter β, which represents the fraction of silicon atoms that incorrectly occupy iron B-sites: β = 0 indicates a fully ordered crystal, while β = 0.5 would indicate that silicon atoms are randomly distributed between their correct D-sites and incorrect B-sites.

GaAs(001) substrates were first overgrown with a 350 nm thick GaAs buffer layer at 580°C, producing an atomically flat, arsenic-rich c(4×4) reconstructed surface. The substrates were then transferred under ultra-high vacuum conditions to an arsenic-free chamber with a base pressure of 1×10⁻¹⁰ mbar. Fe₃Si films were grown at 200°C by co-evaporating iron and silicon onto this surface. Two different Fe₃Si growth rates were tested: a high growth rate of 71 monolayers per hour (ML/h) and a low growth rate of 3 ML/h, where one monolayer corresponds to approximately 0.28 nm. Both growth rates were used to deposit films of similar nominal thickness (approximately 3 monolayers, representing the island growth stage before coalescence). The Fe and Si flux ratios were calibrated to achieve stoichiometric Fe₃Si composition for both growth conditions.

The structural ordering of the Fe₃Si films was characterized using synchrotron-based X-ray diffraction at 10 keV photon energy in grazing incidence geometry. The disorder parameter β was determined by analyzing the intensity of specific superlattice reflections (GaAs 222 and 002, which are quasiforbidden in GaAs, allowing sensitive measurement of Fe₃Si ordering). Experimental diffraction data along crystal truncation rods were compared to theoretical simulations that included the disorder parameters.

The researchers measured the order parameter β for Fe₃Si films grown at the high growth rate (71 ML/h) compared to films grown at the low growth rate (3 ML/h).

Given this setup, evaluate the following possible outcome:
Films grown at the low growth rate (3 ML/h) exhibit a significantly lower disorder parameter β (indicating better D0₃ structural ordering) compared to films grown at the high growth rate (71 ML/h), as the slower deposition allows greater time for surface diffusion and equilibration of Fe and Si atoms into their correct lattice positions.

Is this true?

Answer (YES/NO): YES